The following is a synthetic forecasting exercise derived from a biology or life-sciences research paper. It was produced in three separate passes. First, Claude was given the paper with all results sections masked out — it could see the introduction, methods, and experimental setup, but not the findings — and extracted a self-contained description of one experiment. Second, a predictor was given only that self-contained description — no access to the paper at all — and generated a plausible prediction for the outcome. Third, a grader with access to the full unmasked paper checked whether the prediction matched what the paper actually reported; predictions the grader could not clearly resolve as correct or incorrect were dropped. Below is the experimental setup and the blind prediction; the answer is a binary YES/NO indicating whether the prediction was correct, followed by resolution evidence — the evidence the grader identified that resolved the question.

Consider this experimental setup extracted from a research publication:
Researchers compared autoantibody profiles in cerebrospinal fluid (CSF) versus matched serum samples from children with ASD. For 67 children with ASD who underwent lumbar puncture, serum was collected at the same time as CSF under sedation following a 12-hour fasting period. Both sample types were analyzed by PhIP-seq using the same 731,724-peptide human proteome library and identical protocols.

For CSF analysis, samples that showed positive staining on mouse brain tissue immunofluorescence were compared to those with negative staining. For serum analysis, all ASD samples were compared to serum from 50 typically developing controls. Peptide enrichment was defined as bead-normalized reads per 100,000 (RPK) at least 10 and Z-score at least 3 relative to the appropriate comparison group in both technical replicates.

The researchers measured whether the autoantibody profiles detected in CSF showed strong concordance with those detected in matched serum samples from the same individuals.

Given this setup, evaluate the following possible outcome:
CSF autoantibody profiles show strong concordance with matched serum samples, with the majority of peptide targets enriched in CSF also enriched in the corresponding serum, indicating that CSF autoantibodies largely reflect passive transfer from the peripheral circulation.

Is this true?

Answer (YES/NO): NO